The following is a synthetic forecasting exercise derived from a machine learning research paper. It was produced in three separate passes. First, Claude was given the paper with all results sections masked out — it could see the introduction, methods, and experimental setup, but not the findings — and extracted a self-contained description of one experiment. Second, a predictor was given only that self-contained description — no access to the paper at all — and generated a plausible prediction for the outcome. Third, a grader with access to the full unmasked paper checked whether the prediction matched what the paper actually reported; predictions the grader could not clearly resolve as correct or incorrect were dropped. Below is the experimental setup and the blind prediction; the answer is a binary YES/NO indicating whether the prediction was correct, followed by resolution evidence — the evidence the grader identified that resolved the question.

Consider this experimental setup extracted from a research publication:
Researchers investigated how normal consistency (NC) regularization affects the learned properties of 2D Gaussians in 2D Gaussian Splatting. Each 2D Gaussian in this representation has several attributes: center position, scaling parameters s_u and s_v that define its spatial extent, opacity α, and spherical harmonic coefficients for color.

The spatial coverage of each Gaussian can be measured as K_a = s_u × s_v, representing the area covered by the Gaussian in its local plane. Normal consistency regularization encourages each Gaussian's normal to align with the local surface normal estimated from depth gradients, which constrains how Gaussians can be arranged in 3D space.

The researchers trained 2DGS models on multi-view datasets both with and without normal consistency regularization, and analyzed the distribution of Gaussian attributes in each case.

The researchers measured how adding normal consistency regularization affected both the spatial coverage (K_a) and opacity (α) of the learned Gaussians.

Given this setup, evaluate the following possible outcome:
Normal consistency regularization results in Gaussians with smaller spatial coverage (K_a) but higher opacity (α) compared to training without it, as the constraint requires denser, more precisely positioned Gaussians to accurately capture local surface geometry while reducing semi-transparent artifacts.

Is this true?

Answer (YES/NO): NO